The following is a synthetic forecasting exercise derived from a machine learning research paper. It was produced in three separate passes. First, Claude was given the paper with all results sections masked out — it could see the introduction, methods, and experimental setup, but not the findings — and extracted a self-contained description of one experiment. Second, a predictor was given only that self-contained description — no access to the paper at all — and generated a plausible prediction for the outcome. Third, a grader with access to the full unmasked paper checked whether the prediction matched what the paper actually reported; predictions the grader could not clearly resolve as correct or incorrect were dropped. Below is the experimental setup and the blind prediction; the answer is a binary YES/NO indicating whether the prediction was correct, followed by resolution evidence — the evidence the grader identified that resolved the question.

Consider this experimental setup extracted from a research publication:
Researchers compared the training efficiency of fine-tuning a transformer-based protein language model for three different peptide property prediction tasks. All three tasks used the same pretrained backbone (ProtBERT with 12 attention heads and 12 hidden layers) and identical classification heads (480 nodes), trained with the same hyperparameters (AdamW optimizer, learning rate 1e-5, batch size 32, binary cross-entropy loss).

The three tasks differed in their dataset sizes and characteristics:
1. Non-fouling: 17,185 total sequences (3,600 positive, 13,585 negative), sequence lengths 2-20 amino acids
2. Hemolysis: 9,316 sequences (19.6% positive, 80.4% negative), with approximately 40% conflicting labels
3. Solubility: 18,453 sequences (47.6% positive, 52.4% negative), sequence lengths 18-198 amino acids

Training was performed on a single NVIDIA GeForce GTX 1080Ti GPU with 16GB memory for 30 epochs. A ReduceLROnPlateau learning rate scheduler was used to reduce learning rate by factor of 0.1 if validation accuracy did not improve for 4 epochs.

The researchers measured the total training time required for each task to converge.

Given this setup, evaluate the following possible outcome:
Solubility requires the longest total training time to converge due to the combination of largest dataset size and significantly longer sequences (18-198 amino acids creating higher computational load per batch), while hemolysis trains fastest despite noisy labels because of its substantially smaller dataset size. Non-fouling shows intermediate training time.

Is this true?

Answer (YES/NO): NO